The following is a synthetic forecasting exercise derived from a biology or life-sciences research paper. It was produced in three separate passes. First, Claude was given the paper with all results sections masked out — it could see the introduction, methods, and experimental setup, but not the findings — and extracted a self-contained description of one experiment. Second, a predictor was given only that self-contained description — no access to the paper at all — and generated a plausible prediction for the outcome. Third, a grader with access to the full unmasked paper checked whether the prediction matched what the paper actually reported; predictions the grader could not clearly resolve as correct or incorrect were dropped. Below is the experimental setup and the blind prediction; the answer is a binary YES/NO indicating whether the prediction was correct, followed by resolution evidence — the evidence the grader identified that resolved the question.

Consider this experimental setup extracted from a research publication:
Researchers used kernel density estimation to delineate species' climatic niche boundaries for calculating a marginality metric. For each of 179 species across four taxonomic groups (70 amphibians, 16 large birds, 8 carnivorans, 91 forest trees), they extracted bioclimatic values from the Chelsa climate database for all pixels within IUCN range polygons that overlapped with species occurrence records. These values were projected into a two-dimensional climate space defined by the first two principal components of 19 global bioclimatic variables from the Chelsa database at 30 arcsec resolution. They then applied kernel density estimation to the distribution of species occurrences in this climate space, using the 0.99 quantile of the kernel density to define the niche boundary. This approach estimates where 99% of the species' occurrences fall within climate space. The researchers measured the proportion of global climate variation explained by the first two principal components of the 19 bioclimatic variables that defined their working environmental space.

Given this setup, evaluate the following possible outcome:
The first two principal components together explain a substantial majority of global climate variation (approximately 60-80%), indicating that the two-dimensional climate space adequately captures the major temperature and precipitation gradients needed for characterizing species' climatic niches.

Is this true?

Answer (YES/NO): YES